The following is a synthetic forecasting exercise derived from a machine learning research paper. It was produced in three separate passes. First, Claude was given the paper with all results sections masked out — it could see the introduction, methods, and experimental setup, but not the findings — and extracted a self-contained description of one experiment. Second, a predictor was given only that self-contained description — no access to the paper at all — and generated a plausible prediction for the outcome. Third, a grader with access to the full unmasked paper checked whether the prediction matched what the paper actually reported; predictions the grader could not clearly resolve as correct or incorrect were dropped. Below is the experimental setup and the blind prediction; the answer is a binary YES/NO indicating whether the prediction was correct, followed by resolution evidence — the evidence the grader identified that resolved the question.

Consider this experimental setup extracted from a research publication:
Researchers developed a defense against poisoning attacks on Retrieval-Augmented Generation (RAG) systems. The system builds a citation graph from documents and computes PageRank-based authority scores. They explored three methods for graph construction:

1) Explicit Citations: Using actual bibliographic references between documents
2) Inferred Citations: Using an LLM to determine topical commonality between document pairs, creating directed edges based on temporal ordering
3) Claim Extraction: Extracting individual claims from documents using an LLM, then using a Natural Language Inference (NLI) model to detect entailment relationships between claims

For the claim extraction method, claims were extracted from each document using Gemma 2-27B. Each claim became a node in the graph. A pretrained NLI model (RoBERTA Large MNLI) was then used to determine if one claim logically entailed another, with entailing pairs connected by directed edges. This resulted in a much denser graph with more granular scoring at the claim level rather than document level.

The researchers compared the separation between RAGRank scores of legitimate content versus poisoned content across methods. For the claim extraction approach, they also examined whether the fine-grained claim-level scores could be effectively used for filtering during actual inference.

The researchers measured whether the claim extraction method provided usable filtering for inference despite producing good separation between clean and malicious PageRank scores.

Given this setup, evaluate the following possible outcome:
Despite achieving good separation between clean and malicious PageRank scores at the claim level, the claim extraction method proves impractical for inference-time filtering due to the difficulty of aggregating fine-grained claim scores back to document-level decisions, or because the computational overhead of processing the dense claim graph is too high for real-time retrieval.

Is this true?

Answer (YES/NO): YES